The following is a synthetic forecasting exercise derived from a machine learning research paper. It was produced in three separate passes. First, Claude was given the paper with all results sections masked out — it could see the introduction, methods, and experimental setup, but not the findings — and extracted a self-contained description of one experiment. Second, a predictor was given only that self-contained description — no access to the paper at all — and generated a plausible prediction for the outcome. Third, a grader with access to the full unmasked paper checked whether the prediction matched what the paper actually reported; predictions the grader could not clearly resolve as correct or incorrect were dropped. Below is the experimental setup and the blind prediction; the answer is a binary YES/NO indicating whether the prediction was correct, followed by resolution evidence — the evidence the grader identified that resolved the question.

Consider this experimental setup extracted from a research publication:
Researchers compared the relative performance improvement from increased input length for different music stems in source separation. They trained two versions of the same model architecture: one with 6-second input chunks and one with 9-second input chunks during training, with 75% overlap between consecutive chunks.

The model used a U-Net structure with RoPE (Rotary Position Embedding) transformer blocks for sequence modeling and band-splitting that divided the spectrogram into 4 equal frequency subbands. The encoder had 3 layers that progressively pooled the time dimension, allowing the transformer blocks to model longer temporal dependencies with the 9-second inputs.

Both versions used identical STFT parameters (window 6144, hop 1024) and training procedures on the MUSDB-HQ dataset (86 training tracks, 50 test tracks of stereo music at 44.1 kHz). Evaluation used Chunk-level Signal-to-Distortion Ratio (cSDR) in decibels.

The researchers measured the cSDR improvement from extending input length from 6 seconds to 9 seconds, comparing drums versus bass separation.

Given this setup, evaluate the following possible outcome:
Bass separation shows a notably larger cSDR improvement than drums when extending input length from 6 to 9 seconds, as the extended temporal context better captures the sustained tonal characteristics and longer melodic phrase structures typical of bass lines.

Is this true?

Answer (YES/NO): YES